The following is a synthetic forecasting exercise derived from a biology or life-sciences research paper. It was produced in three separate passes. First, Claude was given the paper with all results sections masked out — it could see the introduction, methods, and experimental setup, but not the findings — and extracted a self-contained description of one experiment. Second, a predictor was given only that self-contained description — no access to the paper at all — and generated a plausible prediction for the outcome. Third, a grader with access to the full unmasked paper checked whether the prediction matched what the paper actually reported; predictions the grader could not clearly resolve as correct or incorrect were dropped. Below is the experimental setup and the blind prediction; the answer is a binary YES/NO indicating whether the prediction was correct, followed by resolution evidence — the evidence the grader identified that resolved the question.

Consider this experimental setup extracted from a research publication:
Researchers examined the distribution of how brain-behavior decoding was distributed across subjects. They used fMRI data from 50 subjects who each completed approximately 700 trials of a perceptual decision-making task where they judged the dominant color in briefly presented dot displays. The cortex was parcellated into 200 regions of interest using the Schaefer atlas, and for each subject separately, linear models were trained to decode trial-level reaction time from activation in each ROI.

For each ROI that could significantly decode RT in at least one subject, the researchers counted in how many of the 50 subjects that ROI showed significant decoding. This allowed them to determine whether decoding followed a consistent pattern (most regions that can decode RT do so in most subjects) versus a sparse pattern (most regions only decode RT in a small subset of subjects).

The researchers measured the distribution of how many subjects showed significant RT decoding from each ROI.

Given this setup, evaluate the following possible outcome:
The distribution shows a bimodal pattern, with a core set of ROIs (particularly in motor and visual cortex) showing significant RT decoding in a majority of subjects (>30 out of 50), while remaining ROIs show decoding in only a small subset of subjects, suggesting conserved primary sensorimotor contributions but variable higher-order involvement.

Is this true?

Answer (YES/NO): NO